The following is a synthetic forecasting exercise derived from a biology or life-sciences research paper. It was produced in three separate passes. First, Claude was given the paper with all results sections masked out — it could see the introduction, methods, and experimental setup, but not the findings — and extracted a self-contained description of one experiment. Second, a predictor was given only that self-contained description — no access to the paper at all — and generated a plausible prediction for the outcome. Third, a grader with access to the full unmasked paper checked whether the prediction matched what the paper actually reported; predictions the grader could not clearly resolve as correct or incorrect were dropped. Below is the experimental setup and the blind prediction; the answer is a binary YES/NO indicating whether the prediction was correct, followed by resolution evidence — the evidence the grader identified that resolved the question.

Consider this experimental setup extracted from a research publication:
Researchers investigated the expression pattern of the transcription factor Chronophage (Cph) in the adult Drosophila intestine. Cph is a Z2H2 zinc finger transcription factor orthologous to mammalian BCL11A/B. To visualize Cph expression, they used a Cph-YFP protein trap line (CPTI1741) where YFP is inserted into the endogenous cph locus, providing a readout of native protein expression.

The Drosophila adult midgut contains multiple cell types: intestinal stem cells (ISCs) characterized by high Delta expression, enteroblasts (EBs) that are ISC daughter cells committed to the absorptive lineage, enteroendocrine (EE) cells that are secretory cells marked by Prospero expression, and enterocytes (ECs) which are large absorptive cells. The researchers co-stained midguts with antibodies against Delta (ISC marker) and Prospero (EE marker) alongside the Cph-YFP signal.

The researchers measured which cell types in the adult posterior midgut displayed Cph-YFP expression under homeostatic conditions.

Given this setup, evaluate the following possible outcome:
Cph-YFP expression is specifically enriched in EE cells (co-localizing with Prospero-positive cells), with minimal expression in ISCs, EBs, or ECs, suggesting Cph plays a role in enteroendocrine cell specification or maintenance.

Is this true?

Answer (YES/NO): NO